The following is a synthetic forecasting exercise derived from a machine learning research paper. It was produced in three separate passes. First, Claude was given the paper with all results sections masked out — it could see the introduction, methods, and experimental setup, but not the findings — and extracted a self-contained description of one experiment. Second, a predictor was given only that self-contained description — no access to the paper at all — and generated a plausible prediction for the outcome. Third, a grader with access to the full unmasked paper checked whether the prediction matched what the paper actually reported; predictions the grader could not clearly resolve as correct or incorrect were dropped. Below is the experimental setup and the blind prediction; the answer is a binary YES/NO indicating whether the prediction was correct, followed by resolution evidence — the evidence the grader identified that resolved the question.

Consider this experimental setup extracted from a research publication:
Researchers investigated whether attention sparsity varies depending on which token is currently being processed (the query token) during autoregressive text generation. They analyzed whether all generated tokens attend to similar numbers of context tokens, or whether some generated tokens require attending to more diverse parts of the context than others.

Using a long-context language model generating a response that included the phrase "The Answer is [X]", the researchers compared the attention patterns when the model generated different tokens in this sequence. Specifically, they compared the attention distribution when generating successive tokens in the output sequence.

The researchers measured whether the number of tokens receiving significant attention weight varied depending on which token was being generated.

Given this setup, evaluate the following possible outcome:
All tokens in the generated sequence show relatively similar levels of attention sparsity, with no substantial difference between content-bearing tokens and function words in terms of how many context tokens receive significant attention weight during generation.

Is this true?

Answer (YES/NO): NO